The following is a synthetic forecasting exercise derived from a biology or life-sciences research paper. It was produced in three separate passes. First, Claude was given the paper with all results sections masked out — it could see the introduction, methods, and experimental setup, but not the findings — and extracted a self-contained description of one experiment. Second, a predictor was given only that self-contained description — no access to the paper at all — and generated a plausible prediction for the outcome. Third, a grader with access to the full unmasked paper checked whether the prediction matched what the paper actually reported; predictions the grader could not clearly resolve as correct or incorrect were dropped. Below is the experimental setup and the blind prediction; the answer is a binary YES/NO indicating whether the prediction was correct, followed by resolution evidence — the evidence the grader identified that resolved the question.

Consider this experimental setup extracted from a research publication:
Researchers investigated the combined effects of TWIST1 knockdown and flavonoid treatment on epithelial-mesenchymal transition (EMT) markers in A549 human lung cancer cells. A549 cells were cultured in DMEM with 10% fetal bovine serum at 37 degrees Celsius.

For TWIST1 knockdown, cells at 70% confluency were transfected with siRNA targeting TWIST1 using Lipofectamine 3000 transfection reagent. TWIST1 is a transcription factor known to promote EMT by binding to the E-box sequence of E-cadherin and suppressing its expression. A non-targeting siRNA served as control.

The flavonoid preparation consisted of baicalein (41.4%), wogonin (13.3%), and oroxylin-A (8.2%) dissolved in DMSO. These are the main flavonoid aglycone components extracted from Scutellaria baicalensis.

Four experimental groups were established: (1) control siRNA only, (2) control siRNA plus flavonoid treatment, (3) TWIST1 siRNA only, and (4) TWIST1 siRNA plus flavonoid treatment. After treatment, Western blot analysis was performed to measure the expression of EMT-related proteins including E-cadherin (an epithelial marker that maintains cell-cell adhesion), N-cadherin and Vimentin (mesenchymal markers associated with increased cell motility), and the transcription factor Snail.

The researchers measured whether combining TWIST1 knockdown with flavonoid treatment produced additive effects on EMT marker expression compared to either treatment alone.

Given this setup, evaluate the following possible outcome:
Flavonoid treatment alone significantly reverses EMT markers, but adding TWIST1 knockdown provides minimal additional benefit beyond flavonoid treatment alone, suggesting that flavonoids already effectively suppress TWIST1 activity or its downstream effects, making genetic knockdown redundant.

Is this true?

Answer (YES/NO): NO